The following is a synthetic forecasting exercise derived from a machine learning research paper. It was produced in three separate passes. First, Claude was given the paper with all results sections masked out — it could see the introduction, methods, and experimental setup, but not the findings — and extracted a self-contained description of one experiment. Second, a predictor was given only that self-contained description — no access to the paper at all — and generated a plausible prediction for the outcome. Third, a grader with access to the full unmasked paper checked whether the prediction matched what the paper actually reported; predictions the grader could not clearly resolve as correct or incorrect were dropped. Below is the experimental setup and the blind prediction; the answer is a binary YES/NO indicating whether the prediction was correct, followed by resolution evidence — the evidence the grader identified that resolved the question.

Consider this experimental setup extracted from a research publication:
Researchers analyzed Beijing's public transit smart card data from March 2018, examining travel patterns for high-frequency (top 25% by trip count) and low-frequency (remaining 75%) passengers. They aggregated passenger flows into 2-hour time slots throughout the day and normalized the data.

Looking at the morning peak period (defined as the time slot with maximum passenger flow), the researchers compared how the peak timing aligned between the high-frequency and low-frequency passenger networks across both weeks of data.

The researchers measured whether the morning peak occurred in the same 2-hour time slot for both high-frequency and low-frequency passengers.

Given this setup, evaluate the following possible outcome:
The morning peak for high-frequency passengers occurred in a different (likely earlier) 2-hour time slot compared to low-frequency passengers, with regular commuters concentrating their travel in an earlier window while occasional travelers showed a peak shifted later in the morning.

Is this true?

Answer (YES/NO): NO